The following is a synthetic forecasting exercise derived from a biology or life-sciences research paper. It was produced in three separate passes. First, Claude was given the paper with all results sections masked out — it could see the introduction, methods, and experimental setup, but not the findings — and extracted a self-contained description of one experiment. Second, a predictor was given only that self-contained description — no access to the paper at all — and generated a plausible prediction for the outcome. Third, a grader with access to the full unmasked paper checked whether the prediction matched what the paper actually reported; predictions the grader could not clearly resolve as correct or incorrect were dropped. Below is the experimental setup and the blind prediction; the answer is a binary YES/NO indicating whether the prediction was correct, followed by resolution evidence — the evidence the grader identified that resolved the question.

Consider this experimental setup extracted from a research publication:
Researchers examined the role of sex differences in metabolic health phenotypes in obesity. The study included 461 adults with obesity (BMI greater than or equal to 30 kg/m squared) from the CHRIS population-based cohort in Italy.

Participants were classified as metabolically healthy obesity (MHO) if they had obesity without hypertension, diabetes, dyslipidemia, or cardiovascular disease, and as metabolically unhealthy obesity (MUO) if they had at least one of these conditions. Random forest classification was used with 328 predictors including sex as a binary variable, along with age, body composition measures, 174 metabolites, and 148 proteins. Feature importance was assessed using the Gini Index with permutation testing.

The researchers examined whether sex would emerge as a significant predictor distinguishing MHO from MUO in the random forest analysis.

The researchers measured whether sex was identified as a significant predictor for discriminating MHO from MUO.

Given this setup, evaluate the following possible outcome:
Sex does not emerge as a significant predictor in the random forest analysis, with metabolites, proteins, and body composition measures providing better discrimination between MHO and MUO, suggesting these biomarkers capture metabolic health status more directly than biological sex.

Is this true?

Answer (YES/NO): YES